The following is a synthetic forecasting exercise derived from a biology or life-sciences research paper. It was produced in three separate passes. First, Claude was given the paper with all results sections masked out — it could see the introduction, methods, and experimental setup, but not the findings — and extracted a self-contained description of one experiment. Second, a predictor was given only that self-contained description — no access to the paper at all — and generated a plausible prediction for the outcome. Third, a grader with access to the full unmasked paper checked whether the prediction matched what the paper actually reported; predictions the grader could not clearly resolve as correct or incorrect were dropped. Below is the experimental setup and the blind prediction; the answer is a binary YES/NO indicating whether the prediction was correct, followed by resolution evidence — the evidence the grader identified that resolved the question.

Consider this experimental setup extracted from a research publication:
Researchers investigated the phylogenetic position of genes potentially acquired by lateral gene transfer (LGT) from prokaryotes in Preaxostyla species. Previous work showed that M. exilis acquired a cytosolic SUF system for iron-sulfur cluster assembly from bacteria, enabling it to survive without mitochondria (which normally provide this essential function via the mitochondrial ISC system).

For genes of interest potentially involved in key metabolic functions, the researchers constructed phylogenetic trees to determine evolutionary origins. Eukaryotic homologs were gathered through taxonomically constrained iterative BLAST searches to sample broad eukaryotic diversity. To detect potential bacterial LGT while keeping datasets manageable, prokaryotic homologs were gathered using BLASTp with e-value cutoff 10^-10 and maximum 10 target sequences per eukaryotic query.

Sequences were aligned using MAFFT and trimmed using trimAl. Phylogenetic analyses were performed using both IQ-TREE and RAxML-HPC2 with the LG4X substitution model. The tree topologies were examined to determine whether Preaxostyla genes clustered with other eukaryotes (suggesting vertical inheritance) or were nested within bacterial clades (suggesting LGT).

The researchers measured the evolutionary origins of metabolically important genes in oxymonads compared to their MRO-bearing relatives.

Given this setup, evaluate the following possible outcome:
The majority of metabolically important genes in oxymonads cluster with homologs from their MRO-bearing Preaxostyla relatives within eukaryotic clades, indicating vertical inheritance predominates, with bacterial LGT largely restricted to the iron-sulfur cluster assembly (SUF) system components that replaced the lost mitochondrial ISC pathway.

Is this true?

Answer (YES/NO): YES